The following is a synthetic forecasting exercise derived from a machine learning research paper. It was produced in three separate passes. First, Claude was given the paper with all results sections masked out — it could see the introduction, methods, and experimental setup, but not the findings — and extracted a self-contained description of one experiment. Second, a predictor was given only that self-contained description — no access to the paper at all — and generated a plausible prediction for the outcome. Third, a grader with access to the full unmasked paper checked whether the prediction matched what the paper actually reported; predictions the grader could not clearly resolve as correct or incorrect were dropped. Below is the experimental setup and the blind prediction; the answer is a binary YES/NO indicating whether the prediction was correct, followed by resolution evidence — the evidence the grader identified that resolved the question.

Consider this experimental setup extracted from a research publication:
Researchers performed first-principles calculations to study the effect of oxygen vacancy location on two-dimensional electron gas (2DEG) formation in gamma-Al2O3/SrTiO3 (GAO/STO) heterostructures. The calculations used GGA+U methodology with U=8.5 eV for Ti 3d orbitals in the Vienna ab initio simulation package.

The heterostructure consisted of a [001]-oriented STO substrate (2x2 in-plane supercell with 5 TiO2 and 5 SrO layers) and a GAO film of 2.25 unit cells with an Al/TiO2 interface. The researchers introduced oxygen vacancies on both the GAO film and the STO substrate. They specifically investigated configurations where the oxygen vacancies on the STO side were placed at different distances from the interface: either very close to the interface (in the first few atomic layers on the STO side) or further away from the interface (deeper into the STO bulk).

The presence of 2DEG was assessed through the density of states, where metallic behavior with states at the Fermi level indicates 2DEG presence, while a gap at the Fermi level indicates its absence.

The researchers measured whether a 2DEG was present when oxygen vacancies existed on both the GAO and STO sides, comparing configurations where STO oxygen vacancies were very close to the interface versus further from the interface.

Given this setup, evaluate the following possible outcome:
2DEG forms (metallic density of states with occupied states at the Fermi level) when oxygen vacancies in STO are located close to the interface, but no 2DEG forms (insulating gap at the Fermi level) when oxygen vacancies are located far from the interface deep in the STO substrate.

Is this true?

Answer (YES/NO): NO